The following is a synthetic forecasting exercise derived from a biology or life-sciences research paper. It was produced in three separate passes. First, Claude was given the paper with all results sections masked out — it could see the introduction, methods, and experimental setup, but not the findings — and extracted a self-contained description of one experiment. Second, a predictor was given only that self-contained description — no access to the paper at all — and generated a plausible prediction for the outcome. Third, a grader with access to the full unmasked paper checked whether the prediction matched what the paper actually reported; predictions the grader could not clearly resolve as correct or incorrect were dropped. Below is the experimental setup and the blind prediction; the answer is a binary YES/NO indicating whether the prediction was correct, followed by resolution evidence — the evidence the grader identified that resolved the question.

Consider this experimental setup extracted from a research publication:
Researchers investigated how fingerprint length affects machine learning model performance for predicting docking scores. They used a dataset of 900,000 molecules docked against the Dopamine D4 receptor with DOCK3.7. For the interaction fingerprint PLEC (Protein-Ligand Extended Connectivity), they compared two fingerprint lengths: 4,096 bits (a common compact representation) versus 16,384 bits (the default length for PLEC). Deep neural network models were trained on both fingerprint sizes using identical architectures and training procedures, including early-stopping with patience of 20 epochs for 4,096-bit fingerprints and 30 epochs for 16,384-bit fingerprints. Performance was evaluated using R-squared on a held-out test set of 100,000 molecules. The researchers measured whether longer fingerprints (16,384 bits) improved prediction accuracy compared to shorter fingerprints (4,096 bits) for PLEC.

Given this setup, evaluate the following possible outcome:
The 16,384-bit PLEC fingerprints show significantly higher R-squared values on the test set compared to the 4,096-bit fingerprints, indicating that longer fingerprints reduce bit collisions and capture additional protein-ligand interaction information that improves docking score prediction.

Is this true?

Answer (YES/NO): YES